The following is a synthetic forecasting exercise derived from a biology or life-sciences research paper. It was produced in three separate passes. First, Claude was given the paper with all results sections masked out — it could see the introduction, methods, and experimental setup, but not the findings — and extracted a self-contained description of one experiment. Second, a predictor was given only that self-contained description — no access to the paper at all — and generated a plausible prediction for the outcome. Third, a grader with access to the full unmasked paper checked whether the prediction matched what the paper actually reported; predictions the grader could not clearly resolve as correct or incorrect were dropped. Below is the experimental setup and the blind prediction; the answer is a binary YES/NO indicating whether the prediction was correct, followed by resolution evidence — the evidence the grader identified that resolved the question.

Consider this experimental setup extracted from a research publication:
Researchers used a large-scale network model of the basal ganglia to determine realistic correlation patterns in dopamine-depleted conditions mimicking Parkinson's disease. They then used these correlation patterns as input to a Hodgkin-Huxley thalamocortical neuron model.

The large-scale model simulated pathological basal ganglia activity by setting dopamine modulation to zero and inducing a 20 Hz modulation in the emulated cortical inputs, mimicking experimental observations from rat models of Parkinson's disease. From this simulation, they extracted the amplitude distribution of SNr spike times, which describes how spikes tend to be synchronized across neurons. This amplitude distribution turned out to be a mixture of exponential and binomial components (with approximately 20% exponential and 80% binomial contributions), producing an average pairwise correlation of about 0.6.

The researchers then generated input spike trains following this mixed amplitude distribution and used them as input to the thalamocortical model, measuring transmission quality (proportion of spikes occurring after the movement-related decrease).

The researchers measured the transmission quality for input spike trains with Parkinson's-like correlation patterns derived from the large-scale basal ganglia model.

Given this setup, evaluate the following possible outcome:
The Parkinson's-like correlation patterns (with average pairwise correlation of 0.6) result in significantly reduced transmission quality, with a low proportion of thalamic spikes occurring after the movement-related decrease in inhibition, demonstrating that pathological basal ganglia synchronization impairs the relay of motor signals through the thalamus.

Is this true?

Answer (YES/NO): YES